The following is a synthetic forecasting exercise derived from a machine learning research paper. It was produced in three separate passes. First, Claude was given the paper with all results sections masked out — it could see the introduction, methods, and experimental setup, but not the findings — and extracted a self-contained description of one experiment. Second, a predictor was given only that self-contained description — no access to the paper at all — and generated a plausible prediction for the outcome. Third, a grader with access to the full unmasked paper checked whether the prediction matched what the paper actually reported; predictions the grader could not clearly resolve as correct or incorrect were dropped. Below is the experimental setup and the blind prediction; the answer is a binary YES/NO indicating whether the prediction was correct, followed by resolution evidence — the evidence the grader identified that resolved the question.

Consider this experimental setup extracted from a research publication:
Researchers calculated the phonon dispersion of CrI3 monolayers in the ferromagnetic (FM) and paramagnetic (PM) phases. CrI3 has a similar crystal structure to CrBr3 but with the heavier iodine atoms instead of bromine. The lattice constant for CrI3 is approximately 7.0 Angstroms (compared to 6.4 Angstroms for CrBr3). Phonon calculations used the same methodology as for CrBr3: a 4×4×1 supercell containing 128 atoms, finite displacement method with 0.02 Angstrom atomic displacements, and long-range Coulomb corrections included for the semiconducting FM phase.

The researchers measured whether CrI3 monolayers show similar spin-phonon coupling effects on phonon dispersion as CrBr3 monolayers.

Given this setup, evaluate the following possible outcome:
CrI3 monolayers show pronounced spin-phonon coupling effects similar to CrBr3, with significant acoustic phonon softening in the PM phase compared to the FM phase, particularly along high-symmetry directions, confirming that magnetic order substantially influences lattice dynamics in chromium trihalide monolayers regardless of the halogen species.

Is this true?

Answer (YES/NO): YES